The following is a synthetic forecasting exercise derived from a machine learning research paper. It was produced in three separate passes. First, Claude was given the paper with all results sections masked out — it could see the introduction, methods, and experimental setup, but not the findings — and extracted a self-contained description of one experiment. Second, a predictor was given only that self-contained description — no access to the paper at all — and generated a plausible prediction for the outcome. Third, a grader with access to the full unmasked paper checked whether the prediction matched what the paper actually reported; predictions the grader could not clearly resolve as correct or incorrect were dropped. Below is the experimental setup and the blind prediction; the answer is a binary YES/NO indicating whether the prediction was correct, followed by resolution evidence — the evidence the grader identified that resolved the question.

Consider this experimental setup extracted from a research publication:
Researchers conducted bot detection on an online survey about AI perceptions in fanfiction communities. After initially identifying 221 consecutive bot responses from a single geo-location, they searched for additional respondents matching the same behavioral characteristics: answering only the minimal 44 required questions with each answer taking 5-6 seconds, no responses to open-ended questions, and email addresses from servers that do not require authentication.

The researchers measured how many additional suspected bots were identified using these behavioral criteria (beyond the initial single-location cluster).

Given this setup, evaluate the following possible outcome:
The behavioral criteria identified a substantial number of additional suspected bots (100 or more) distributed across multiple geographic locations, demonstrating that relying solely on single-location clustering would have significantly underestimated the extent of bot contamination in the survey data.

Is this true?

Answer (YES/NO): YES